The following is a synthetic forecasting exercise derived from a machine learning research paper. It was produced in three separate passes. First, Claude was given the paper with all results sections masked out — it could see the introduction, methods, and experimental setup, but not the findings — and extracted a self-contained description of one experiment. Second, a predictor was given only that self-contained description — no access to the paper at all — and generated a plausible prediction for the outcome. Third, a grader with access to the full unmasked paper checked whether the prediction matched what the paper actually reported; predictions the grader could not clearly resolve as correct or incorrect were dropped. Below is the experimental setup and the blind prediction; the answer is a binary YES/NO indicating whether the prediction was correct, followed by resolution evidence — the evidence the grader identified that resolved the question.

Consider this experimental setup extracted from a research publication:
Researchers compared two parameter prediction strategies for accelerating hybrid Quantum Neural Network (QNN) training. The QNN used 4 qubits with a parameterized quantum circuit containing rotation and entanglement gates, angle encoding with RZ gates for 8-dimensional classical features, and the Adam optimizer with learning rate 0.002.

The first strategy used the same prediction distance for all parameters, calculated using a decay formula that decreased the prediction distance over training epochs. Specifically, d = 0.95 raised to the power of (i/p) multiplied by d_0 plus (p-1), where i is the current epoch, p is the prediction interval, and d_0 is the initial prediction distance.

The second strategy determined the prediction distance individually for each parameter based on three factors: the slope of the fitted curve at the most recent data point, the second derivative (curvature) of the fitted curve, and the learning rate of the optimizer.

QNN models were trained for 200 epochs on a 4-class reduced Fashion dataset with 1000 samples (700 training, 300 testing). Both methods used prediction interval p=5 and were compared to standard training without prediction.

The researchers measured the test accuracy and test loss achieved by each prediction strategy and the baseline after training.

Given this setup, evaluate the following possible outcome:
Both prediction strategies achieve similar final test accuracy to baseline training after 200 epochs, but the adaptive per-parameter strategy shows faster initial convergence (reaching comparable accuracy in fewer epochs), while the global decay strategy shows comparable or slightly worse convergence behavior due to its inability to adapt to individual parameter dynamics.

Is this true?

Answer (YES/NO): NO